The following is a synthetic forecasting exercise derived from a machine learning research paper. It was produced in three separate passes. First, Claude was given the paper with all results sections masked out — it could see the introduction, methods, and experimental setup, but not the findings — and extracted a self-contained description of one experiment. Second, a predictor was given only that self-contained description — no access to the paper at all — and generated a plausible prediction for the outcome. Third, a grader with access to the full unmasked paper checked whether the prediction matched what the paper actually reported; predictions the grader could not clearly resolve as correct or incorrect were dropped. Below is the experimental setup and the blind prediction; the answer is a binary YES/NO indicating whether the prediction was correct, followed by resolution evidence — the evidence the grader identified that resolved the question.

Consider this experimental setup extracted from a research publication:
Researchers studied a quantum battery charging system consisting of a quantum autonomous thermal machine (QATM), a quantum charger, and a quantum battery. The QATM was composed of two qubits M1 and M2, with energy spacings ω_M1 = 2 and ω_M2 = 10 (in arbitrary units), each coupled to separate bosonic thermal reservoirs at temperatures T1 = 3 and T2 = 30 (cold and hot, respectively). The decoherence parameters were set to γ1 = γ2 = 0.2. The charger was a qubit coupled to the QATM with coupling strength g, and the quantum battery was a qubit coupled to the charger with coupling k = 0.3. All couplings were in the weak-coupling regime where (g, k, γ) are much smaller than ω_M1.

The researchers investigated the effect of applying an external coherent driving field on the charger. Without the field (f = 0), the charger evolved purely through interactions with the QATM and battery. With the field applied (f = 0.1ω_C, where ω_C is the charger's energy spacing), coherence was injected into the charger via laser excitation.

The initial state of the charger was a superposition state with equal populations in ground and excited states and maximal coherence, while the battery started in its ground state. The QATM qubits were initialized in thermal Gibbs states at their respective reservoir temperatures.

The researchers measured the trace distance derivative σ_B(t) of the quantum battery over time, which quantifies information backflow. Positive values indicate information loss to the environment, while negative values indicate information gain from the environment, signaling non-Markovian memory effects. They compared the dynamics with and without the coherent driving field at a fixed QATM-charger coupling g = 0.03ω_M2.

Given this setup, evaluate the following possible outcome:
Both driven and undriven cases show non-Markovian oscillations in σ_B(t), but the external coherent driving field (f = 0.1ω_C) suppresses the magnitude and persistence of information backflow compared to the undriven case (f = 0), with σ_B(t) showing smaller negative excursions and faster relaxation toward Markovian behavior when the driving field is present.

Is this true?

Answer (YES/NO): NO